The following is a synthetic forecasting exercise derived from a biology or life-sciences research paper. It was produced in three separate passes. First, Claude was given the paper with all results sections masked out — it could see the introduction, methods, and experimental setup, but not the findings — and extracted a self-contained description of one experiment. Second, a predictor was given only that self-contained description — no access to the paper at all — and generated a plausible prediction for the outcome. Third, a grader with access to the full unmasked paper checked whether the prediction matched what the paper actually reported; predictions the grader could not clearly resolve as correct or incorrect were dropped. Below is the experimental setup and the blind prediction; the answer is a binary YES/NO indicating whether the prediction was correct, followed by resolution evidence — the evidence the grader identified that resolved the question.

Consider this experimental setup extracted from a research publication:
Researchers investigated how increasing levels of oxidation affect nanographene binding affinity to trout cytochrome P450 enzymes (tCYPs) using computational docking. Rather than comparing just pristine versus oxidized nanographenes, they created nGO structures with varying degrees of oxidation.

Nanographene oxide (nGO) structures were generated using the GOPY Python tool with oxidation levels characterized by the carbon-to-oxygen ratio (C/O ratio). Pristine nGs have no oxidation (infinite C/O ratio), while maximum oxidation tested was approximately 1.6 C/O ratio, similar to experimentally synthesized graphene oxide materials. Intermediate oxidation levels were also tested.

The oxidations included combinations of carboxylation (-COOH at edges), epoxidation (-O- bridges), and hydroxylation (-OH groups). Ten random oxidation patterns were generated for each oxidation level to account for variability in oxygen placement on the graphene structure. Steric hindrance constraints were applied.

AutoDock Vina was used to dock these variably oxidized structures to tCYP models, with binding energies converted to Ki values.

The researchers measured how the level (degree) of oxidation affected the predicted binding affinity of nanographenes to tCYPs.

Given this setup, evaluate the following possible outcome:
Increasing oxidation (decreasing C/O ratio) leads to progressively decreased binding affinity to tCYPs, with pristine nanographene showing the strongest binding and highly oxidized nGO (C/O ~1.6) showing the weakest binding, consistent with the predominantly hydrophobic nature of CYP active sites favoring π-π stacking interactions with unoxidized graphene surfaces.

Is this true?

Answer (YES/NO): NO